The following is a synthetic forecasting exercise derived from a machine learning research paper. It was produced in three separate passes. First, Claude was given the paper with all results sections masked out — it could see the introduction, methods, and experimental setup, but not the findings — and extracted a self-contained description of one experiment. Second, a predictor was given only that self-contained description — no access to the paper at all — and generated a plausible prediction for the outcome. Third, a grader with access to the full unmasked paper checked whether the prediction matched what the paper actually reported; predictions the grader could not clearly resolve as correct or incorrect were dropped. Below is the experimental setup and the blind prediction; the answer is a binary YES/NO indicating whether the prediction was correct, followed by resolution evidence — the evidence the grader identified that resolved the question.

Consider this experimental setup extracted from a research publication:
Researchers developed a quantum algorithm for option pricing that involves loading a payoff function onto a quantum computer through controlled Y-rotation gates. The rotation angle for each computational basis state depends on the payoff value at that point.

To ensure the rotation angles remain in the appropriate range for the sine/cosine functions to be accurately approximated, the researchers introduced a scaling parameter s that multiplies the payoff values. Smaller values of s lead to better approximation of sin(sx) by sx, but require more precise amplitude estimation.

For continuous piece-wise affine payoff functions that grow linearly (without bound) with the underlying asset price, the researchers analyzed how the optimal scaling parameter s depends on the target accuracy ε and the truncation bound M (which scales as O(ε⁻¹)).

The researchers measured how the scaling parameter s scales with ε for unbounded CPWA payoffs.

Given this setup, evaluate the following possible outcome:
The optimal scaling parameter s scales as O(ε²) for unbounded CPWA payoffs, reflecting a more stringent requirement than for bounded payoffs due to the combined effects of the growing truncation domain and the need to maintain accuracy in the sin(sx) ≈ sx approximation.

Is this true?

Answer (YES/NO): YES